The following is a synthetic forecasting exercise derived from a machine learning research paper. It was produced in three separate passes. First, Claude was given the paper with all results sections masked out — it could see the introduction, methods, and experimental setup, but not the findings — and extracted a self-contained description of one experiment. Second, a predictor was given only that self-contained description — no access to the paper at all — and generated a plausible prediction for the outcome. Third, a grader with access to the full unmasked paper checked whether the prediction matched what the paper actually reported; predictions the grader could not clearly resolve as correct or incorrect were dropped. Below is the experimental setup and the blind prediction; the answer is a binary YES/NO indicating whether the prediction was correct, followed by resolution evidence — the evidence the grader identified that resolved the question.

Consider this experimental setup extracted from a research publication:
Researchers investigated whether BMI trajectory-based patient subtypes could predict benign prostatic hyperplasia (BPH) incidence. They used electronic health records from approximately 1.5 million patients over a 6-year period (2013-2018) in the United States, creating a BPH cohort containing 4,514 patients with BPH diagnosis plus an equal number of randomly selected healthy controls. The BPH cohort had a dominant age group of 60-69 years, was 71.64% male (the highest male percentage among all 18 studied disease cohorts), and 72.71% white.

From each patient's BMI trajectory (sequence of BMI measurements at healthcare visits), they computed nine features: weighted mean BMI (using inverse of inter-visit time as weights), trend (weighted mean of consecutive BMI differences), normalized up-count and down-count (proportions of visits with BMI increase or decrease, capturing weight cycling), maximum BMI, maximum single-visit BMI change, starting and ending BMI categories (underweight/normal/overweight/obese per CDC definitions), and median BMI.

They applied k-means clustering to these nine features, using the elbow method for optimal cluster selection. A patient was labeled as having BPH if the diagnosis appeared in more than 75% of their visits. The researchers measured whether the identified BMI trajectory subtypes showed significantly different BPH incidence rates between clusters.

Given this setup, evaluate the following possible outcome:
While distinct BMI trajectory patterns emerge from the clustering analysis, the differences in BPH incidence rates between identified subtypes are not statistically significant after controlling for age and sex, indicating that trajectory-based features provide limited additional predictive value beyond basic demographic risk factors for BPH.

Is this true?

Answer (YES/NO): NO